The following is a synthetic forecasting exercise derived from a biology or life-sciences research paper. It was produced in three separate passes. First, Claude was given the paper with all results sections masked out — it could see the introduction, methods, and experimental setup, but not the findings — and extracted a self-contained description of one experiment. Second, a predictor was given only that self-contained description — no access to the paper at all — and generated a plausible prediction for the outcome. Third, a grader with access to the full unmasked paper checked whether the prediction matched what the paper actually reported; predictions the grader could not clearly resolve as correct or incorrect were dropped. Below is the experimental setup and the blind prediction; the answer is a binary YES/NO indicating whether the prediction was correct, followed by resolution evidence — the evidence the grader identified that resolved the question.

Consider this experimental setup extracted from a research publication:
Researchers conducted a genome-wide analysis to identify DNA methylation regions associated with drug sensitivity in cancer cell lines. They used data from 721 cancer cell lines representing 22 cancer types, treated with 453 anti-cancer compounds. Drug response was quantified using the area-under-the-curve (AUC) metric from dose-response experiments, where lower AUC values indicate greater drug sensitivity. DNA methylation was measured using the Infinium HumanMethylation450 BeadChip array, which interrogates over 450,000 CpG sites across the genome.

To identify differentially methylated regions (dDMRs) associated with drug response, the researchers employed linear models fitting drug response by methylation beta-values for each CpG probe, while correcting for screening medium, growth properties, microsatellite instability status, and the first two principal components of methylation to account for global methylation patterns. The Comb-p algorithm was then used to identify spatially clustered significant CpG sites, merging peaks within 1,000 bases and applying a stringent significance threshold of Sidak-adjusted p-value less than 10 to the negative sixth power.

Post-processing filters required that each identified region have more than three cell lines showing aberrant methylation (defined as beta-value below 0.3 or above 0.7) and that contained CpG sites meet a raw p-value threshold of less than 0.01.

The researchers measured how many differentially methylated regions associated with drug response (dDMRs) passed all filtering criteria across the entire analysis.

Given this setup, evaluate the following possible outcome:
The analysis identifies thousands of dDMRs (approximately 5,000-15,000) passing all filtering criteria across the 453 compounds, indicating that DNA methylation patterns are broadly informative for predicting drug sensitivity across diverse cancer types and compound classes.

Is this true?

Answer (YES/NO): NO